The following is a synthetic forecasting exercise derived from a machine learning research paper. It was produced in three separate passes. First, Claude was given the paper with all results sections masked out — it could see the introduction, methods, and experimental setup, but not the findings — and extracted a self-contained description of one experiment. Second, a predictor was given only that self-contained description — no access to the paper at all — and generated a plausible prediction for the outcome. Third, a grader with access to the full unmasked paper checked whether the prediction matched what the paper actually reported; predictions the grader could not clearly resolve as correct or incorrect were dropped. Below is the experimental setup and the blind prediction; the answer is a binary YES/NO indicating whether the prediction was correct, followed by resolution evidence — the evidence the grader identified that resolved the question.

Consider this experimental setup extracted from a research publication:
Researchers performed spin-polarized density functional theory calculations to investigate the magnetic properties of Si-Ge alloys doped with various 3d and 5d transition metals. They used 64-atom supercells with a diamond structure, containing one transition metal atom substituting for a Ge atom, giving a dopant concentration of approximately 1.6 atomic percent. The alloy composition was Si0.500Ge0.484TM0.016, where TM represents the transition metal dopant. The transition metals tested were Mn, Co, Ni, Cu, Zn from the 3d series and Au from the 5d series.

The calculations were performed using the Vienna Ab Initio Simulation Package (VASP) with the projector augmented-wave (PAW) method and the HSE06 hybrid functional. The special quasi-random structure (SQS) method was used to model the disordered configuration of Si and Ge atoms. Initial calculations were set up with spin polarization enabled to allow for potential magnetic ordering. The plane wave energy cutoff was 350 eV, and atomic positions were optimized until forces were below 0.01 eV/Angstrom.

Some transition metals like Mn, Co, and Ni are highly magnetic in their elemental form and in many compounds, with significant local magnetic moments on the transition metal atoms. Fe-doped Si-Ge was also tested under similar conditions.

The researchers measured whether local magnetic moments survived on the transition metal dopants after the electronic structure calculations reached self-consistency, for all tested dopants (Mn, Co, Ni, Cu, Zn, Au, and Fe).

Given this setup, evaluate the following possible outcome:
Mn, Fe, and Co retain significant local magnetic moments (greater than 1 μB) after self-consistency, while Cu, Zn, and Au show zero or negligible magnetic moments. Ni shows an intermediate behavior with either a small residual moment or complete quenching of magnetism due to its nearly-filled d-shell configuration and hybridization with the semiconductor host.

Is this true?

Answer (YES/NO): NO